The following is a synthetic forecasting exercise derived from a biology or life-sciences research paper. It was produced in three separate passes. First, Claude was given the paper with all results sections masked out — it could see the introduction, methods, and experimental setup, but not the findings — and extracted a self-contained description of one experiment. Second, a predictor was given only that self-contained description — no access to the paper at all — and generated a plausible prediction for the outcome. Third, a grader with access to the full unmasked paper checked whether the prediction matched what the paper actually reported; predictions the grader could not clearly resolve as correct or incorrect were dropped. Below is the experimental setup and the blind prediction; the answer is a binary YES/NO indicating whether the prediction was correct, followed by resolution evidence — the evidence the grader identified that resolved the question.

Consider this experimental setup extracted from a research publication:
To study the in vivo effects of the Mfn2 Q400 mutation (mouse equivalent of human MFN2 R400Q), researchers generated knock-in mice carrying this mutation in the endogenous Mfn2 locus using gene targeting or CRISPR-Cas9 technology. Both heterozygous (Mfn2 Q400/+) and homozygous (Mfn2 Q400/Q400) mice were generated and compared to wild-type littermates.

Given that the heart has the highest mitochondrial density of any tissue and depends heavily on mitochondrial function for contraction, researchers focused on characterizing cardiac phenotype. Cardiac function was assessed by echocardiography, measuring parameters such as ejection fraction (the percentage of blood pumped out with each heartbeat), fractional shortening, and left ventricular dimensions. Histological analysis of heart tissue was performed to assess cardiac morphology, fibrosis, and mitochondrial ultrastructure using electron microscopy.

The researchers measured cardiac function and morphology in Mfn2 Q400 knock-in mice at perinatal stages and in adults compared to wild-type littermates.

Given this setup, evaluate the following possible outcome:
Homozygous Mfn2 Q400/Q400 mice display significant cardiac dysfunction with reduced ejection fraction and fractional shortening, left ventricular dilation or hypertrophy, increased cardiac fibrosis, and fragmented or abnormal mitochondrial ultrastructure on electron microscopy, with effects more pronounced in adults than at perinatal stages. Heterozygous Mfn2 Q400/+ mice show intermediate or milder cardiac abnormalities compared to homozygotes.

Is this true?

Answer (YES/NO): NO